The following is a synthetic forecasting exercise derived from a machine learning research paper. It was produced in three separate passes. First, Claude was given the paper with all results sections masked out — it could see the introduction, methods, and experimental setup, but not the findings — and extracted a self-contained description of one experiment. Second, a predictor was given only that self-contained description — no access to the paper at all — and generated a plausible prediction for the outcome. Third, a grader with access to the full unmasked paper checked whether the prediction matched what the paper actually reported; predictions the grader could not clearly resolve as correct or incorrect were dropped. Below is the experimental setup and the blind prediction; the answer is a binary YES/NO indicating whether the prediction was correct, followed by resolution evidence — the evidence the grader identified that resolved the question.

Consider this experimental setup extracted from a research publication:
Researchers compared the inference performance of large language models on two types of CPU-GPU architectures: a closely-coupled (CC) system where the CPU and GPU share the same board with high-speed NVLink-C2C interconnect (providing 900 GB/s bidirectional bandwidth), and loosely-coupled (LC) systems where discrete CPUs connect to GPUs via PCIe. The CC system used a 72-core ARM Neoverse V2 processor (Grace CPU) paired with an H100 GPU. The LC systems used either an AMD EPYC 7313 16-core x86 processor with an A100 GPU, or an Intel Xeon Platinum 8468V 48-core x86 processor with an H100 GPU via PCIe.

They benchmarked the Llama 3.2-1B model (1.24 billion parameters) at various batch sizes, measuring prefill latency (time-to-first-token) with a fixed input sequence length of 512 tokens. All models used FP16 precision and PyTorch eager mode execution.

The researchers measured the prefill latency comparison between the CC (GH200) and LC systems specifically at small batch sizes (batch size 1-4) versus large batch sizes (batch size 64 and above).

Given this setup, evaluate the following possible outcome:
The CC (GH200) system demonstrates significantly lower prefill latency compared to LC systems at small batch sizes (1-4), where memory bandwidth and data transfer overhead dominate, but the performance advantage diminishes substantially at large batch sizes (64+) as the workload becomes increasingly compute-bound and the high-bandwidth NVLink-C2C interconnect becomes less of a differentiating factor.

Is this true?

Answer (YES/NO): NO